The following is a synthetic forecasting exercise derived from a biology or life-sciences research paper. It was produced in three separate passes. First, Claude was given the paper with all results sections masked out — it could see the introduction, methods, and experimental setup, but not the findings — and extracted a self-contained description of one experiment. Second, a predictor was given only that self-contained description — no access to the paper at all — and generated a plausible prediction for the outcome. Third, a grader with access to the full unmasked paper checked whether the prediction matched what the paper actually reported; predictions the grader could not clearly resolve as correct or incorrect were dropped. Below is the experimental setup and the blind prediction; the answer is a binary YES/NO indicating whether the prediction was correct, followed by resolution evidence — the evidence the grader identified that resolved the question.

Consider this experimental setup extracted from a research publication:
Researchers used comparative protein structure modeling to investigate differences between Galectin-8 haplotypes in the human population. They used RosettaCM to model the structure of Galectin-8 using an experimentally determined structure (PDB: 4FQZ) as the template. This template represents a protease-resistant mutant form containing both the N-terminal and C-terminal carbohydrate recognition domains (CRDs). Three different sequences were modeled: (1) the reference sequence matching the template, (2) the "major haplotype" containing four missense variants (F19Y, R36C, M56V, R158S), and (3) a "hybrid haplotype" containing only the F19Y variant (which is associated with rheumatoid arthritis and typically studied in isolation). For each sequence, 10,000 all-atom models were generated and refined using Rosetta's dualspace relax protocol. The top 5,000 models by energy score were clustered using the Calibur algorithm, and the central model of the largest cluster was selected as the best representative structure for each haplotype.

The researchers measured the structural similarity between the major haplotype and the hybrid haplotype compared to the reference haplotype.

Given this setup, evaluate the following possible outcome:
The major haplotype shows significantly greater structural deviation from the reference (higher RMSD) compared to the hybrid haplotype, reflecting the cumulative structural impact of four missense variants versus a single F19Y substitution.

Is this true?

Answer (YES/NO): NO